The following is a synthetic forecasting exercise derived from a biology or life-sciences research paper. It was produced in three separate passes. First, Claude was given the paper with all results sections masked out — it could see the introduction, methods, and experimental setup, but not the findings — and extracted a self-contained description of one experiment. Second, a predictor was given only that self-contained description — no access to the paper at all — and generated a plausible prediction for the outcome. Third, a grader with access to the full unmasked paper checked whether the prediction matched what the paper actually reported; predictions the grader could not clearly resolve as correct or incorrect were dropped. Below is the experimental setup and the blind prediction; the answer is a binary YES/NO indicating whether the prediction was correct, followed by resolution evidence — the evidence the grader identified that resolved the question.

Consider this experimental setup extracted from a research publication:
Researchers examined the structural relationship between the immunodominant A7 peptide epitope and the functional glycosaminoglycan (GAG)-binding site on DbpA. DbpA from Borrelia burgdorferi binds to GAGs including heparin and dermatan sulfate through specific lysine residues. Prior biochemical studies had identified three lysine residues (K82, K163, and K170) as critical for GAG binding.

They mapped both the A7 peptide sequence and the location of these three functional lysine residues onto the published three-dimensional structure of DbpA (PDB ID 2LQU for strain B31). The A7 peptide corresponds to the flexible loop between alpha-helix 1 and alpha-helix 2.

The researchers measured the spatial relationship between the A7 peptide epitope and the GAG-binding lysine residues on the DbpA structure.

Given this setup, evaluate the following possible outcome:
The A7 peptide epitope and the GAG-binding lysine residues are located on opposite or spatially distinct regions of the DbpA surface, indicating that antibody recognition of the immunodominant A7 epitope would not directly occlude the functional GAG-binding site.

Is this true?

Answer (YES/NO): NO